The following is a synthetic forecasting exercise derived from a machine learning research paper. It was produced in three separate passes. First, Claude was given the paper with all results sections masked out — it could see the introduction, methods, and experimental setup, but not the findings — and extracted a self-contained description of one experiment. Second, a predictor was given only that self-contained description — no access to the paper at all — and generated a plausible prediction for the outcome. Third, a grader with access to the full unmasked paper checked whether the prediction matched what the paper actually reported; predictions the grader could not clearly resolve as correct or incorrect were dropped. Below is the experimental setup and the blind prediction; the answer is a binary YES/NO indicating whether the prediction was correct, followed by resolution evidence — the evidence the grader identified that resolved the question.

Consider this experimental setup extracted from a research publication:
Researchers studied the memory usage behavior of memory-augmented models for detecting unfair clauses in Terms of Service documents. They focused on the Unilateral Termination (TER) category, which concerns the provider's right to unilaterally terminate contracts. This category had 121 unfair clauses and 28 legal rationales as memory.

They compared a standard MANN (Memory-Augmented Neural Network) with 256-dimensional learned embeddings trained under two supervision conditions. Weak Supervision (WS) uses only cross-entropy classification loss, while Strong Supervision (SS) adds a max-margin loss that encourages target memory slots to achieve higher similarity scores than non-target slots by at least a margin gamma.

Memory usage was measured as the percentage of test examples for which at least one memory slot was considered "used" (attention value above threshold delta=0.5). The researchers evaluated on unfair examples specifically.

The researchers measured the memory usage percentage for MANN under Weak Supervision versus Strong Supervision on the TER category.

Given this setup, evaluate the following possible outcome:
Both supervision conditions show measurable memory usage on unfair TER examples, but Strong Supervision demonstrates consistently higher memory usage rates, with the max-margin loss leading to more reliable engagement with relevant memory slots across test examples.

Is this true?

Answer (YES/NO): NO